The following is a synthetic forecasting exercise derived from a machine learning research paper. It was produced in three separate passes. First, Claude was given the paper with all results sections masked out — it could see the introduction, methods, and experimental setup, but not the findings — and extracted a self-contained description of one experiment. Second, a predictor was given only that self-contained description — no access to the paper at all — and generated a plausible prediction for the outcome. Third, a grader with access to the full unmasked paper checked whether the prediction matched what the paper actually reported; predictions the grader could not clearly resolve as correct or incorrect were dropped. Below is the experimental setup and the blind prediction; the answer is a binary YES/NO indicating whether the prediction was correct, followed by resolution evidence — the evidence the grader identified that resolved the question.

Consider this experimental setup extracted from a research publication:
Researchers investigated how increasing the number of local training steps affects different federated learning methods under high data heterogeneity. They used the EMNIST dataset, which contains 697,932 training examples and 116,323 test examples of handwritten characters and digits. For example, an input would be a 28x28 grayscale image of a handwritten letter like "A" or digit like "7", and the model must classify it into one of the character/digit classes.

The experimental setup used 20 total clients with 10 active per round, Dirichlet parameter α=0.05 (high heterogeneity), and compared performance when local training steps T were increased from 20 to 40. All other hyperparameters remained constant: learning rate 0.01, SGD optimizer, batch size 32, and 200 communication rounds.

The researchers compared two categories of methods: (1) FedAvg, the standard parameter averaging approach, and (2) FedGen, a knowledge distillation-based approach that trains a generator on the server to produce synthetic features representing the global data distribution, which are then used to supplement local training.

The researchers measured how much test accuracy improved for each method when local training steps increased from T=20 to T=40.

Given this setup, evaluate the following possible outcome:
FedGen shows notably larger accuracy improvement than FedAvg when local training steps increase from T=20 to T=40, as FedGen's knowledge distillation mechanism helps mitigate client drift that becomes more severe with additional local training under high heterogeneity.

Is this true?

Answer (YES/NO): NO